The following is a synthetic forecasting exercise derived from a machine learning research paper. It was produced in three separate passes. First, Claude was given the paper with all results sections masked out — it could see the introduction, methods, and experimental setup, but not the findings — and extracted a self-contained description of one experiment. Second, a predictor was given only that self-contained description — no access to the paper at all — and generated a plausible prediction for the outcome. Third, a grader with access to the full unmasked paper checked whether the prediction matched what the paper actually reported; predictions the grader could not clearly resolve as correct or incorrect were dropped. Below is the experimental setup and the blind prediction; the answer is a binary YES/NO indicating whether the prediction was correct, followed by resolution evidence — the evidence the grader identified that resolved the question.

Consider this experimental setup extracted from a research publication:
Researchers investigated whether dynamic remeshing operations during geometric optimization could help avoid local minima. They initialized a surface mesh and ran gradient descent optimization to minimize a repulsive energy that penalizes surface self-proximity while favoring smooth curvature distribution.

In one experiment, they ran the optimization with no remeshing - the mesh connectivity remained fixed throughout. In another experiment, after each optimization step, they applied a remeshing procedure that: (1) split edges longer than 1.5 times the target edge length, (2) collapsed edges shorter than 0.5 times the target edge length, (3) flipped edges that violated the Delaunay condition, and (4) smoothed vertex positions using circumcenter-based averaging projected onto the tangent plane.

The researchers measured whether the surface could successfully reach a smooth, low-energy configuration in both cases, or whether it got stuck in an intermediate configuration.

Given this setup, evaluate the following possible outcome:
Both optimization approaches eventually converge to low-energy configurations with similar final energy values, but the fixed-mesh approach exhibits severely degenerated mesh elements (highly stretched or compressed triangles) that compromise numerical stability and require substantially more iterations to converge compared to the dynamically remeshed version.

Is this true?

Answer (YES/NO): NO